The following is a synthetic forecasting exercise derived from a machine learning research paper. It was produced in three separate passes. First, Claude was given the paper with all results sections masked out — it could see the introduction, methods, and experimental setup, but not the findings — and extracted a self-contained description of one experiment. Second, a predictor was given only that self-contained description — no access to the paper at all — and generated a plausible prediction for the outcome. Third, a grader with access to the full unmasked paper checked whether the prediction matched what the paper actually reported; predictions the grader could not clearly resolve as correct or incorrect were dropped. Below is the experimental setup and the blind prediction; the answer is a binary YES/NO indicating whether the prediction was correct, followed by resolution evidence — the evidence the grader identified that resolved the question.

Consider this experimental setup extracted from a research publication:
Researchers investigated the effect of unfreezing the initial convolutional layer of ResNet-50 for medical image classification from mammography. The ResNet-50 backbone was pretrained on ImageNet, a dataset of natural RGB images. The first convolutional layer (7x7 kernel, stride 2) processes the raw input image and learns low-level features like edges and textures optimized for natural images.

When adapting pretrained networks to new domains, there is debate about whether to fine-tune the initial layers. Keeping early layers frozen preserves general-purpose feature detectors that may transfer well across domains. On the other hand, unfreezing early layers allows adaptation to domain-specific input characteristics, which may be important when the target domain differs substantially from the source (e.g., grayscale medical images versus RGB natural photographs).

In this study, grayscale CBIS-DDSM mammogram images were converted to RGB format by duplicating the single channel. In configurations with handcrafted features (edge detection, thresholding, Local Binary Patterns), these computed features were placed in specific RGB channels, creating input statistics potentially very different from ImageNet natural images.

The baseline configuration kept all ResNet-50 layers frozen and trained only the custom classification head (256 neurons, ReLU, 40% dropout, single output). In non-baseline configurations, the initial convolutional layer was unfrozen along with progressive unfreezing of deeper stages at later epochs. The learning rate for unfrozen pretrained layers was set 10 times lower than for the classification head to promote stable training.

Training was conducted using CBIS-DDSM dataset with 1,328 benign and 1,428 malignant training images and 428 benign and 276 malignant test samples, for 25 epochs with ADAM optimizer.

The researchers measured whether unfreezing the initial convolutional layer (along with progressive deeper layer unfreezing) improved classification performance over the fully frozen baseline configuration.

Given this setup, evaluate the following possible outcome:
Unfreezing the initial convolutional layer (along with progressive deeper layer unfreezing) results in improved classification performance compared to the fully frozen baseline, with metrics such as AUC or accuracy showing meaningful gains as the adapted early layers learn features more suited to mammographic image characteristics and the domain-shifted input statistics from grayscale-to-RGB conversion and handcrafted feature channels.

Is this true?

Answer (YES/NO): YES